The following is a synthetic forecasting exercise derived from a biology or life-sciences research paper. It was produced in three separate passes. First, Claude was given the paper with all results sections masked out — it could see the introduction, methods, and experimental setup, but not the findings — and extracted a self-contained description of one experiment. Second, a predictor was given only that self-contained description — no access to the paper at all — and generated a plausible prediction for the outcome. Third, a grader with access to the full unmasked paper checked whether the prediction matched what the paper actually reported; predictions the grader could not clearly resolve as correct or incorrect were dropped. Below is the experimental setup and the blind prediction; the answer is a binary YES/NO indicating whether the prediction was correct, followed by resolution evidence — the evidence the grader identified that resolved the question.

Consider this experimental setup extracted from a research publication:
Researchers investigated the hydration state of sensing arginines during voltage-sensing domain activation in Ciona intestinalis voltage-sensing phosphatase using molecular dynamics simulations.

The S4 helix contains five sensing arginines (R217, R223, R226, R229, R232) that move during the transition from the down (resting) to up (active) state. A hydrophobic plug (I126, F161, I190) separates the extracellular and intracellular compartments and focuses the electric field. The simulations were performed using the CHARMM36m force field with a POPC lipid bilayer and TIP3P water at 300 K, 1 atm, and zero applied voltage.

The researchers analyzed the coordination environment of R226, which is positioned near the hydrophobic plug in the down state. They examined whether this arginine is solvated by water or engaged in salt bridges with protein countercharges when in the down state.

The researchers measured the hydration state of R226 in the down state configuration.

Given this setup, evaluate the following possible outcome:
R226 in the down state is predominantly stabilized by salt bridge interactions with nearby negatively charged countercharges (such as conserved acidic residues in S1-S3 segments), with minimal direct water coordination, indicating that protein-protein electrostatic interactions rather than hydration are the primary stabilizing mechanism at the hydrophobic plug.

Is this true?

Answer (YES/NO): NO